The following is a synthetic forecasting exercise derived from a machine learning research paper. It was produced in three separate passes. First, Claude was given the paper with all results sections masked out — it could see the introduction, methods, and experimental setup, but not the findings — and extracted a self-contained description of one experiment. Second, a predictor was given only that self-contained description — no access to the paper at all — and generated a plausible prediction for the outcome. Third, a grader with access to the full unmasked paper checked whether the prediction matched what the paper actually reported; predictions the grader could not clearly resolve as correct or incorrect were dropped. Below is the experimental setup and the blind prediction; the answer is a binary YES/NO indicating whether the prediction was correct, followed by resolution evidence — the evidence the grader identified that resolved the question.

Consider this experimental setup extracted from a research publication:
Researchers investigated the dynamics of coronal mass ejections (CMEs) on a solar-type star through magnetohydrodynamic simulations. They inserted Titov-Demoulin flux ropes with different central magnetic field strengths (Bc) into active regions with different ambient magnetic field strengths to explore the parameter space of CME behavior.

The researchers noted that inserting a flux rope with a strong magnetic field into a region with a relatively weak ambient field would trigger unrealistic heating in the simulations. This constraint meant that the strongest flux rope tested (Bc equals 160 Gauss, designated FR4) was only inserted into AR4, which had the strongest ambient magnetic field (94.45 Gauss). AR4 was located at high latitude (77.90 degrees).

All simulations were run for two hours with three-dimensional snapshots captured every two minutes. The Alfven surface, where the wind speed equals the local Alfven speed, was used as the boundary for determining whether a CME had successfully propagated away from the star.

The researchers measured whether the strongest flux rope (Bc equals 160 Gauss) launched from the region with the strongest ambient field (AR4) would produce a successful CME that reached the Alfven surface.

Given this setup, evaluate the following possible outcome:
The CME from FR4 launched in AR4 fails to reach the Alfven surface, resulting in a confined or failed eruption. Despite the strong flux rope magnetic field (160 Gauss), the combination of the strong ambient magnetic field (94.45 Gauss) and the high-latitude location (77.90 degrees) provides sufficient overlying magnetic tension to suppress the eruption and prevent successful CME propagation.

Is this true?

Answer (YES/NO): NO